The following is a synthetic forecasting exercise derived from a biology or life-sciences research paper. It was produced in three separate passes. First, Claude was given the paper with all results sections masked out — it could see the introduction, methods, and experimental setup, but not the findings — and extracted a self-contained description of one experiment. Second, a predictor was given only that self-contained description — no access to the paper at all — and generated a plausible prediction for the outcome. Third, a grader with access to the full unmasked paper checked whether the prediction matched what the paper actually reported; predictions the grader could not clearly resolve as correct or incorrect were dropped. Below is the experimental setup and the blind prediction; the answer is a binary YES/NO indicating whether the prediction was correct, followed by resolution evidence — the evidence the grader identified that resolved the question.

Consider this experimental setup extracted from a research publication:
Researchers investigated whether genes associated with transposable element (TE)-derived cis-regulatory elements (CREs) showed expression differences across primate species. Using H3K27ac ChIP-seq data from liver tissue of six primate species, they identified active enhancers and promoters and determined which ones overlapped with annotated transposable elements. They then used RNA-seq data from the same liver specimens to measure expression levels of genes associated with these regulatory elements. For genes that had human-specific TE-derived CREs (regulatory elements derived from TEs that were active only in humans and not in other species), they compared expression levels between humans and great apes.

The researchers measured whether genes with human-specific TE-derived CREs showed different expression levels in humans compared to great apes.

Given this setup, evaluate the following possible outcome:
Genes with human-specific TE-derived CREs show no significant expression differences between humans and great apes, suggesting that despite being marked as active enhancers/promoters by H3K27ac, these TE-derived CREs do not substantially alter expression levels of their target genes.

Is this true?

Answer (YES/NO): NO